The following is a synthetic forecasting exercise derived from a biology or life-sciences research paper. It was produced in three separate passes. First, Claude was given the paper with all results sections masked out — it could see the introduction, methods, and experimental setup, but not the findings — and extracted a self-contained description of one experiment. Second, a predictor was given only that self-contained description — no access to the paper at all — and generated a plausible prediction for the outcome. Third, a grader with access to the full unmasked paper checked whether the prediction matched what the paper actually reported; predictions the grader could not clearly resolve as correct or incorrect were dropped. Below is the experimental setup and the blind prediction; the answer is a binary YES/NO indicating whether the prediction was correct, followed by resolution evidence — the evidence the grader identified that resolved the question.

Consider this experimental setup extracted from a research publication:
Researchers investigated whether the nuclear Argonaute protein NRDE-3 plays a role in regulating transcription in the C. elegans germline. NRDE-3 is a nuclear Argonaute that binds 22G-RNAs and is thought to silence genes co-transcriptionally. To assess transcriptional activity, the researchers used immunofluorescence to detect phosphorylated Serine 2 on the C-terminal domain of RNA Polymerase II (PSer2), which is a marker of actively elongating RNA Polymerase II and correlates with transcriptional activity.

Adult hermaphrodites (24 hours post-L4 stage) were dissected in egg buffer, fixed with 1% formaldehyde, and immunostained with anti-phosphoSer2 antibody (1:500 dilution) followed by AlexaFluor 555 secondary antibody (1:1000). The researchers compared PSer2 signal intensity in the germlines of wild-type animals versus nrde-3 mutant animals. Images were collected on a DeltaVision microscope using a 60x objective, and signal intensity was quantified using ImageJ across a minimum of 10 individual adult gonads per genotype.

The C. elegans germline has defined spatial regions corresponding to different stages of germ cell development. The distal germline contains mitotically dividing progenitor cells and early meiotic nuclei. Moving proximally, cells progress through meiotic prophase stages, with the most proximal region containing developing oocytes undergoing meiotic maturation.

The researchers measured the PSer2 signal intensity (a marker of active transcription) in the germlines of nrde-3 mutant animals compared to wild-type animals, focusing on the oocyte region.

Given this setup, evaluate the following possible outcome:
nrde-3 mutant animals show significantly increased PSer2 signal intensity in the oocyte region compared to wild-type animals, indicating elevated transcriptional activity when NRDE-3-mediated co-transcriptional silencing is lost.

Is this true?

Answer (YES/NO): YES